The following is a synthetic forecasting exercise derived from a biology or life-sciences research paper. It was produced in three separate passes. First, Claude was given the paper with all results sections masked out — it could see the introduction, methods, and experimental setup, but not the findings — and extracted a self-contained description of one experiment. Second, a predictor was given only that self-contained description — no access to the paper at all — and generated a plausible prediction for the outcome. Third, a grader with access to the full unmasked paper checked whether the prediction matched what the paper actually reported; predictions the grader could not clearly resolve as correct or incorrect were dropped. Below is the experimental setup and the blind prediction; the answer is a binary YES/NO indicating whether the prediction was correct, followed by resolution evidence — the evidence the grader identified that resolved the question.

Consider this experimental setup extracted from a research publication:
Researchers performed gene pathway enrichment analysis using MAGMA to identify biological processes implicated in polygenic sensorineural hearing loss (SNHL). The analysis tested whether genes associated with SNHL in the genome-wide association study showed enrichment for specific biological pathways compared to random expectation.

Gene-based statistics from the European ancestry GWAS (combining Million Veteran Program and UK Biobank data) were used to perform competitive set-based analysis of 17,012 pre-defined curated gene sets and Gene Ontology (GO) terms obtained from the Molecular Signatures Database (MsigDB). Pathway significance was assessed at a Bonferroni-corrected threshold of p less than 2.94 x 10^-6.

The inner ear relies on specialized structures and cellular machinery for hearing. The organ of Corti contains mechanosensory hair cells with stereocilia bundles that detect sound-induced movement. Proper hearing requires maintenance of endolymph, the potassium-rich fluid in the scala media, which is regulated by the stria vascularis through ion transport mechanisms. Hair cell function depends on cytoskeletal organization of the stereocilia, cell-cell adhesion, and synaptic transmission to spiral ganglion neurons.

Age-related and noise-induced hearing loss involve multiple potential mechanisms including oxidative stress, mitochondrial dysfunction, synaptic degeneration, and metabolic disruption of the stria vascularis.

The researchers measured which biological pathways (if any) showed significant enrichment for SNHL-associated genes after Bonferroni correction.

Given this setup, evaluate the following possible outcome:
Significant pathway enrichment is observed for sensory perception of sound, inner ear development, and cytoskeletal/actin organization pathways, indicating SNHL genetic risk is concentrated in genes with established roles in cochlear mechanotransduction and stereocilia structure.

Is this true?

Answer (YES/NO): YES